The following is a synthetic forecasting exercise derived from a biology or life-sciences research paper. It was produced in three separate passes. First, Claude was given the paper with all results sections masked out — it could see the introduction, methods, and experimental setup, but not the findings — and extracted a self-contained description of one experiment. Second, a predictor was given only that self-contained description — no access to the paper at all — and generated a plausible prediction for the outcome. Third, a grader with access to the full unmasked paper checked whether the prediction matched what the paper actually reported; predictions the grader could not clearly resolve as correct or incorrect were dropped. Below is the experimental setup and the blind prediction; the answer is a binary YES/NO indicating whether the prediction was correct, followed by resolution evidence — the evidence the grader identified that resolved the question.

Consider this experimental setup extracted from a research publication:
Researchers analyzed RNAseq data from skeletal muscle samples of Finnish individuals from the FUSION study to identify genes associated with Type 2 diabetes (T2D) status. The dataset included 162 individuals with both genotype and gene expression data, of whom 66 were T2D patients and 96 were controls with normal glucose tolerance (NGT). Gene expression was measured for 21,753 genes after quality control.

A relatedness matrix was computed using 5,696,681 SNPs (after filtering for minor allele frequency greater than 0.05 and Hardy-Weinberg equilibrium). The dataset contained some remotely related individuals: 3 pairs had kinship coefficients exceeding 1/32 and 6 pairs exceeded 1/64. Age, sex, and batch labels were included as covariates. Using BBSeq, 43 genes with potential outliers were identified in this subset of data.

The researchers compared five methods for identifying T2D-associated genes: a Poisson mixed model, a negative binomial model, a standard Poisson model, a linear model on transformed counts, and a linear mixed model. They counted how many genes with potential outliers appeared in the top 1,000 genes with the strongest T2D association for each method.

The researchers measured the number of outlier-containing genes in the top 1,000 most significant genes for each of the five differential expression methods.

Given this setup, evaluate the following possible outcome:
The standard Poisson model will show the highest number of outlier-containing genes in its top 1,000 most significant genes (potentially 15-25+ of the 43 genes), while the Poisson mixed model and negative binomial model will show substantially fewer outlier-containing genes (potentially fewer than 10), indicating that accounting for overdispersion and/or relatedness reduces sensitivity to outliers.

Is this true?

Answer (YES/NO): NO